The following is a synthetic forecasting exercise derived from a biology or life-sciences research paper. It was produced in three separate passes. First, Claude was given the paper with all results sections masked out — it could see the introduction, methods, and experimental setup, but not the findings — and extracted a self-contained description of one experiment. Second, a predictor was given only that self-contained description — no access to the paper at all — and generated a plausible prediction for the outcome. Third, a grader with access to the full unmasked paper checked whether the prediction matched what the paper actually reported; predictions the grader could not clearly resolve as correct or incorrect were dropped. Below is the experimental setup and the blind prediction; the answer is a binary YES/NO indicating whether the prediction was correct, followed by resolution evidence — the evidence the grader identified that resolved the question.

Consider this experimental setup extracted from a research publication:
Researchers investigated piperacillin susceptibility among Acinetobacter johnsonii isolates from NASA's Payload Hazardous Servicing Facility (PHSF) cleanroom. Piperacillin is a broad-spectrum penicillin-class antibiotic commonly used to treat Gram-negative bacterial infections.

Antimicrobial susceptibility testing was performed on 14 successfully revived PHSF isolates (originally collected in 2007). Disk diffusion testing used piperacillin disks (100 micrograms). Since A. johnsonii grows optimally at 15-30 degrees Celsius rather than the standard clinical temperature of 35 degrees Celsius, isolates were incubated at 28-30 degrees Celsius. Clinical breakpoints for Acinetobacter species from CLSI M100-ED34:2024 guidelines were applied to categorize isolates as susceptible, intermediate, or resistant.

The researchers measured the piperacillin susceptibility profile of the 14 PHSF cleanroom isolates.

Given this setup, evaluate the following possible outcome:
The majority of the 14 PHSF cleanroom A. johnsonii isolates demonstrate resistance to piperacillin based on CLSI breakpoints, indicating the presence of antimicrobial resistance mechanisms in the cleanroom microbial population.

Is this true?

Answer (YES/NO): NO